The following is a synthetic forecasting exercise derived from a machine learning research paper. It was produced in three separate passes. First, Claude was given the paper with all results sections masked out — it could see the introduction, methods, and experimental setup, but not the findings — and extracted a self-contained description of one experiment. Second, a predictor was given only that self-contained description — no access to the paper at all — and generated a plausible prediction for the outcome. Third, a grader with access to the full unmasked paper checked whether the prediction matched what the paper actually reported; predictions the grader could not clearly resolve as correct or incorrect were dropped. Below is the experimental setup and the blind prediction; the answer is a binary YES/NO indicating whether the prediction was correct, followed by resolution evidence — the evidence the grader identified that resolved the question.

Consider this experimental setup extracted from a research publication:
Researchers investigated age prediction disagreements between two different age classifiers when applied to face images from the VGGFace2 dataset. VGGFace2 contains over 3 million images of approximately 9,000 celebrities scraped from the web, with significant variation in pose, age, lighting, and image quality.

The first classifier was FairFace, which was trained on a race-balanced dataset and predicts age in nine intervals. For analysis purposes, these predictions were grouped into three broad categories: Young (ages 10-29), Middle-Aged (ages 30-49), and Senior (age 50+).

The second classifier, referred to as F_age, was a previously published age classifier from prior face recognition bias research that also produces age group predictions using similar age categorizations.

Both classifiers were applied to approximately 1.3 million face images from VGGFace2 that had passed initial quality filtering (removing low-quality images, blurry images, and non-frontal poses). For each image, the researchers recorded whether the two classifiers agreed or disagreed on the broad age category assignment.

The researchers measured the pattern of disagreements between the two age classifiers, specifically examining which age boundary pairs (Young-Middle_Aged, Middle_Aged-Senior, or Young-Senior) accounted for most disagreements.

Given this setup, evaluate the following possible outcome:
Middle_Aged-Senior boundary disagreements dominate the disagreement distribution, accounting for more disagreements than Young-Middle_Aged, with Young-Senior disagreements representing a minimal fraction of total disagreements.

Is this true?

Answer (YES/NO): NO